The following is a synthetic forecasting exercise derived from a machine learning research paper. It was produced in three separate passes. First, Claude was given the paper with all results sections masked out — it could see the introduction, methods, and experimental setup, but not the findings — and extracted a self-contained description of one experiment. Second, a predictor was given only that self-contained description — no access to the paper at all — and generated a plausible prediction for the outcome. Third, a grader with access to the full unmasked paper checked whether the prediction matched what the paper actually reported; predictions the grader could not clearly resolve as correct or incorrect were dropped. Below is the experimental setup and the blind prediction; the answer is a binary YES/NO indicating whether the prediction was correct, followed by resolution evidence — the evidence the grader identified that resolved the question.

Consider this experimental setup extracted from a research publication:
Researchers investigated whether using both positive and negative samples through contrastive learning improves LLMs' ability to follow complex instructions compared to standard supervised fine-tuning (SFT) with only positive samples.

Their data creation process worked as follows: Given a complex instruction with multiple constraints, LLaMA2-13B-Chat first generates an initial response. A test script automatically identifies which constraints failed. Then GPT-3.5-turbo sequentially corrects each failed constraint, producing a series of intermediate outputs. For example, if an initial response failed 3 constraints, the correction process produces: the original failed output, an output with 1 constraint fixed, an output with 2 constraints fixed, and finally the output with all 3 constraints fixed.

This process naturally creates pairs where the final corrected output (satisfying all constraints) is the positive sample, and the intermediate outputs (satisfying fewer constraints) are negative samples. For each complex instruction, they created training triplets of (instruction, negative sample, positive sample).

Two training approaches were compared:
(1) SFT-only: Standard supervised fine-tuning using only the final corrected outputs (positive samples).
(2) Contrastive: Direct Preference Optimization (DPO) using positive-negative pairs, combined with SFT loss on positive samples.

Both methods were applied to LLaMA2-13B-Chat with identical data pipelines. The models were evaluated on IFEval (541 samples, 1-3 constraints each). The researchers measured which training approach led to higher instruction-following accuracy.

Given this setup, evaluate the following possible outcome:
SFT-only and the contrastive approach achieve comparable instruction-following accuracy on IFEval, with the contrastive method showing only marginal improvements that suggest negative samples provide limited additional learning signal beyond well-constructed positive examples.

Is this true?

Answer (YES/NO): NO